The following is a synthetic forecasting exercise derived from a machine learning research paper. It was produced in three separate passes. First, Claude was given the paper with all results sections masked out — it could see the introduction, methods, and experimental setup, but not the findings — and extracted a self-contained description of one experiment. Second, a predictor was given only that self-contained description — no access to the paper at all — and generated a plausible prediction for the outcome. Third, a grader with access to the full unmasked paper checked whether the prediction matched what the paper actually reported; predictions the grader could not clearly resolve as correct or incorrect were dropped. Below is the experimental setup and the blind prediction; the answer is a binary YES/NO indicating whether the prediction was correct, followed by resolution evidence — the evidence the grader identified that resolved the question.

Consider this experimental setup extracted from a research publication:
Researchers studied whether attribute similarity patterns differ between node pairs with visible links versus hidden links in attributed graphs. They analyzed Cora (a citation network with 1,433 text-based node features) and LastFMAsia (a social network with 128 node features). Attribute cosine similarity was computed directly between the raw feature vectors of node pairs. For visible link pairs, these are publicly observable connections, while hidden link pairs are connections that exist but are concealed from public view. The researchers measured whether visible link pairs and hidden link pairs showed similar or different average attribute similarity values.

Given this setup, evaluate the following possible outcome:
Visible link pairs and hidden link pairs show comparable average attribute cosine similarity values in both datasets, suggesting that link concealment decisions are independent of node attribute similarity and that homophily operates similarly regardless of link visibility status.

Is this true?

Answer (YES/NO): YES